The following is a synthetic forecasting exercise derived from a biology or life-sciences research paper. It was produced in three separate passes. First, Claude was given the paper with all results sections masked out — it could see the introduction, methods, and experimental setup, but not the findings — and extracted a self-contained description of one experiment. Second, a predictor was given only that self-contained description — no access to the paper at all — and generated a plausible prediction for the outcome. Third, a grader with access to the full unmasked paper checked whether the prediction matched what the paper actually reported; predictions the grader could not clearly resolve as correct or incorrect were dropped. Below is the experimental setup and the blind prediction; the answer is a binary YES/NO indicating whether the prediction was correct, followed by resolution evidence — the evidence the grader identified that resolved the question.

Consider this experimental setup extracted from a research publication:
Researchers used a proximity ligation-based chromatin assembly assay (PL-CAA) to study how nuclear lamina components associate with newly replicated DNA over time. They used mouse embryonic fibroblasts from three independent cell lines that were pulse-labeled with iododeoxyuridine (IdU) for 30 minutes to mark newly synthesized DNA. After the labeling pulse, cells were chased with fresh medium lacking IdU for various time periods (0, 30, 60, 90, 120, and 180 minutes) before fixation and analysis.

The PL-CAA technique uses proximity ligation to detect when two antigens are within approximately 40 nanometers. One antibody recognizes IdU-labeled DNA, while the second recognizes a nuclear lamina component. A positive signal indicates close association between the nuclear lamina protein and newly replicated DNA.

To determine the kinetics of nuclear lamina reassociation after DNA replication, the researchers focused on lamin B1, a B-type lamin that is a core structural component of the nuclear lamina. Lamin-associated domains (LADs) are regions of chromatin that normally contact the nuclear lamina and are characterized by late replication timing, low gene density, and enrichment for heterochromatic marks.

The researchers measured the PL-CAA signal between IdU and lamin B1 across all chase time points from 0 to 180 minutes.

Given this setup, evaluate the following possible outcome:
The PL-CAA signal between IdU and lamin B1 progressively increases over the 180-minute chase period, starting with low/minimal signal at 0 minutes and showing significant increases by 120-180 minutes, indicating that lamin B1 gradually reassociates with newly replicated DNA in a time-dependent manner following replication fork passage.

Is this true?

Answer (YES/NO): NO